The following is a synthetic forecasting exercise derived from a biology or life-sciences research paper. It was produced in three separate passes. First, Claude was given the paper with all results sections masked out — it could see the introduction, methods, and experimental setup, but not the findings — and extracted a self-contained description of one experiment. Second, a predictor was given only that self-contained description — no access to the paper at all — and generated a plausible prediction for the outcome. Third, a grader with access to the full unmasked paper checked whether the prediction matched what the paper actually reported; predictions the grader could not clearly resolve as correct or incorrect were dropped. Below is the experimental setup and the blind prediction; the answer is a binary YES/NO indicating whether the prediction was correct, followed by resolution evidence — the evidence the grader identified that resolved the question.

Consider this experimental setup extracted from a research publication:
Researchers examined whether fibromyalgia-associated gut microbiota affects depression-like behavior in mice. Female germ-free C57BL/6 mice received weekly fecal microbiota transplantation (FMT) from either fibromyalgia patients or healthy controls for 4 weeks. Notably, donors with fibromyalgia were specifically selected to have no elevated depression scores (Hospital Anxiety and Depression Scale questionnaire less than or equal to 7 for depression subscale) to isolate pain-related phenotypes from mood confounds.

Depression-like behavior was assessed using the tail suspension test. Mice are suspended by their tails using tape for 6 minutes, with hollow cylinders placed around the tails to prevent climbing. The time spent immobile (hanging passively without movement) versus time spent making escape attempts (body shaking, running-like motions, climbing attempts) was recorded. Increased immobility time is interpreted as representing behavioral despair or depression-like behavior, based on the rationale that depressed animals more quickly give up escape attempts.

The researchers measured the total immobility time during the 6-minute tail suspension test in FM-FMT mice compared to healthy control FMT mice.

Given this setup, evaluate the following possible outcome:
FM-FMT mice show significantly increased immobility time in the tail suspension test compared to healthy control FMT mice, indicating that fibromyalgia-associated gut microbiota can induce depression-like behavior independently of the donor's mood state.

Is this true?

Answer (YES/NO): NO